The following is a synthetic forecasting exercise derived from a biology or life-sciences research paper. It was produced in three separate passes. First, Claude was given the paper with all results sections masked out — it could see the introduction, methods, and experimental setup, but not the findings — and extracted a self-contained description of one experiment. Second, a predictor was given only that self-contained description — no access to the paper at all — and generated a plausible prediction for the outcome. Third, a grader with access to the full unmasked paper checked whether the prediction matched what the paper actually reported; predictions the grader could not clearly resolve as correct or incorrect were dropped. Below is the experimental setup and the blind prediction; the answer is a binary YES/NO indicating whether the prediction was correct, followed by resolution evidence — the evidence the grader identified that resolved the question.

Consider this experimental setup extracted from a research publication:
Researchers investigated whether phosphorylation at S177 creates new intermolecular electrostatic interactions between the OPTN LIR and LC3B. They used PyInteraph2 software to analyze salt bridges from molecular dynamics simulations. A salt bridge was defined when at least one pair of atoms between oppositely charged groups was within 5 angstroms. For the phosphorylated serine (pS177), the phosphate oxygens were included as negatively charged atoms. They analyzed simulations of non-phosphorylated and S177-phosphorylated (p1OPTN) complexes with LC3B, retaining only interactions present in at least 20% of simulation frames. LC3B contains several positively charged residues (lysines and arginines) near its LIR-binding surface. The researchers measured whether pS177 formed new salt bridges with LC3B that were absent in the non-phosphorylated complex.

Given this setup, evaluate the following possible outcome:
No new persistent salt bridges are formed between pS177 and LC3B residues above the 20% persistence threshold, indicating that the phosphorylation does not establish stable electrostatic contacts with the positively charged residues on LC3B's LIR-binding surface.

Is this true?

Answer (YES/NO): NO